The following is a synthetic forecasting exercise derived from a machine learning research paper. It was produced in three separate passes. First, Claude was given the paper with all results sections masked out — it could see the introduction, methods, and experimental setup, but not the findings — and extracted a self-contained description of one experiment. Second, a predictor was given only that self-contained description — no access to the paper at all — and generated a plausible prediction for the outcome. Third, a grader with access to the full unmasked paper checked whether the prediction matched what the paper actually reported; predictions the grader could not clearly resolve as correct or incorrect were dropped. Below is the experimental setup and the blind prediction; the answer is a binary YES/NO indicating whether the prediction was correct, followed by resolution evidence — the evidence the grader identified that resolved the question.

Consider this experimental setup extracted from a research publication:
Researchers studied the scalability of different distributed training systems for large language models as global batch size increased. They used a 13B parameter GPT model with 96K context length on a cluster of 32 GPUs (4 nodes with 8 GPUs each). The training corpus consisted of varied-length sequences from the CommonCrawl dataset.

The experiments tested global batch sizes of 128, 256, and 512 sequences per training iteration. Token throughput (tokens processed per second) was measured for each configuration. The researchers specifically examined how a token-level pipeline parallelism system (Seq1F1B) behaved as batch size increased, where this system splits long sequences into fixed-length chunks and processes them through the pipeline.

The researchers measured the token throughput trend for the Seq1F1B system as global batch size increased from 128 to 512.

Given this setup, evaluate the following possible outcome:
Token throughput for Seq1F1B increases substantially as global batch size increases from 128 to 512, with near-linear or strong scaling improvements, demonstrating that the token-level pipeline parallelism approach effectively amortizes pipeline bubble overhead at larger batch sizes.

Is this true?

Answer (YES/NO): NO